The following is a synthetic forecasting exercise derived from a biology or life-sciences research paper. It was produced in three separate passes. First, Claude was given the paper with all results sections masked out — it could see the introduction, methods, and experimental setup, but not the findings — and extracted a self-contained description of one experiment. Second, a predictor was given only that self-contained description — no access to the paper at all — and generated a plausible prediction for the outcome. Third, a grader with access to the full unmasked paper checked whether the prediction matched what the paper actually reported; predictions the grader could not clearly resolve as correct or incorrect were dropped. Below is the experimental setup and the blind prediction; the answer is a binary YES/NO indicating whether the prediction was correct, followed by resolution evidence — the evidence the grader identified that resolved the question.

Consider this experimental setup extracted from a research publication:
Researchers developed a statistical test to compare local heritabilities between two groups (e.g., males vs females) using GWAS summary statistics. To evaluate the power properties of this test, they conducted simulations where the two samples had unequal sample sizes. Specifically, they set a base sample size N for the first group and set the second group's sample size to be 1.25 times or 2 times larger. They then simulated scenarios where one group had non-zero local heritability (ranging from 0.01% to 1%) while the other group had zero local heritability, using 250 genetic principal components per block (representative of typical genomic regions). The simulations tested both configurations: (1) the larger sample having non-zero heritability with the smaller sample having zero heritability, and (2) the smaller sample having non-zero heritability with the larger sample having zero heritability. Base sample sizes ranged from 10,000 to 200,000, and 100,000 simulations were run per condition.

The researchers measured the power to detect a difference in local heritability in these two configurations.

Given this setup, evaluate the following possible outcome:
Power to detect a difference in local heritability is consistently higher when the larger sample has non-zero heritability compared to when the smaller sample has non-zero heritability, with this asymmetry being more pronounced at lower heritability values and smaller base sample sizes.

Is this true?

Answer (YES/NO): NO